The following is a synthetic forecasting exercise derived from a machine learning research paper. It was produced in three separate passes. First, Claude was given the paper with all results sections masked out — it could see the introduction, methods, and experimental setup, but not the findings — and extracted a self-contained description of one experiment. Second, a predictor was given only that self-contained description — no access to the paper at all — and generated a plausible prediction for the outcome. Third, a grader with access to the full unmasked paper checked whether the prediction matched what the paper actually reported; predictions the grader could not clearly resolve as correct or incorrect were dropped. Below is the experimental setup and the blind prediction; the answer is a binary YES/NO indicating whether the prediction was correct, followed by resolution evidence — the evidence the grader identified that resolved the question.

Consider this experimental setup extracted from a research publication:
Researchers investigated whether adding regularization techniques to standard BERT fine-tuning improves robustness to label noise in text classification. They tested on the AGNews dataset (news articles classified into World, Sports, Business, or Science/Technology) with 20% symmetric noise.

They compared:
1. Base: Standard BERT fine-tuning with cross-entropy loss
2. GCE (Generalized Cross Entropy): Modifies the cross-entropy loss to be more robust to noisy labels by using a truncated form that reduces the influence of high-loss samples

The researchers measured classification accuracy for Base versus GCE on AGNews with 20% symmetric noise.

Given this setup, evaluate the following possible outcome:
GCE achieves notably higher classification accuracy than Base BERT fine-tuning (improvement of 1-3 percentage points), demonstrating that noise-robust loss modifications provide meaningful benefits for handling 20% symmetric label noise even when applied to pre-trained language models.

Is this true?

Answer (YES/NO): YES